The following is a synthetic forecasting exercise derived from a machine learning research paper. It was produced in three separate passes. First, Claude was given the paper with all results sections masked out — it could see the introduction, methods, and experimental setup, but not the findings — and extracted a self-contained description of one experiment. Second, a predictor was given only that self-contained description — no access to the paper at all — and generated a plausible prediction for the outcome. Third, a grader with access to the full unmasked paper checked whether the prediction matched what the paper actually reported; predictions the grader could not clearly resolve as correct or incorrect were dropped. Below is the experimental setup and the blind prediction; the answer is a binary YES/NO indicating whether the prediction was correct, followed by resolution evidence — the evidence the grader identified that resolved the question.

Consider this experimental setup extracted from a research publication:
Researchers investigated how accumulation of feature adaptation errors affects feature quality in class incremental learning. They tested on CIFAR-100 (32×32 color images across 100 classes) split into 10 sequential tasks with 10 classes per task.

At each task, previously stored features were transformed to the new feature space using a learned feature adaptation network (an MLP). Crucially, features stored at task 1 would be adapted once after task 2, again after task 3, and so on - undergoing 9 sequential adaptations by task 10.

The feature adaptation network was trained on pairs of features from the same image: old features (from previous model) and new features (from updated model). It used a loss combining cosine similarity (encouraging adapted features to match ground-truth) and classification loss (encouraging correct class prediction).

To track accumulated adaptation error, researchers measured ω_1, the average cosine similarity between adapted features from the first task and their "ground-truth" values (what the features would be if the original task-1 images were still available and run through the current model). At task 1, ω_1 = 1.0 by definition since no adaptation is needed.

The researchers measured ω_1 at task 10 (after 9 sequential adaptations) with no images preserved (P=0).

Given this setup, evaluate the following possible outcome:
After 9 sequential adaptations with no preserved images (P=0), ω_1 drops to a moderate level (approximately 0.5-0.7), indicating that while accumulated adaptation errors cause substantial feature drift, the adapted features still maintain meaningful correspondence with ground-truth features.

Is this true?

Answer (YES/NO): NO